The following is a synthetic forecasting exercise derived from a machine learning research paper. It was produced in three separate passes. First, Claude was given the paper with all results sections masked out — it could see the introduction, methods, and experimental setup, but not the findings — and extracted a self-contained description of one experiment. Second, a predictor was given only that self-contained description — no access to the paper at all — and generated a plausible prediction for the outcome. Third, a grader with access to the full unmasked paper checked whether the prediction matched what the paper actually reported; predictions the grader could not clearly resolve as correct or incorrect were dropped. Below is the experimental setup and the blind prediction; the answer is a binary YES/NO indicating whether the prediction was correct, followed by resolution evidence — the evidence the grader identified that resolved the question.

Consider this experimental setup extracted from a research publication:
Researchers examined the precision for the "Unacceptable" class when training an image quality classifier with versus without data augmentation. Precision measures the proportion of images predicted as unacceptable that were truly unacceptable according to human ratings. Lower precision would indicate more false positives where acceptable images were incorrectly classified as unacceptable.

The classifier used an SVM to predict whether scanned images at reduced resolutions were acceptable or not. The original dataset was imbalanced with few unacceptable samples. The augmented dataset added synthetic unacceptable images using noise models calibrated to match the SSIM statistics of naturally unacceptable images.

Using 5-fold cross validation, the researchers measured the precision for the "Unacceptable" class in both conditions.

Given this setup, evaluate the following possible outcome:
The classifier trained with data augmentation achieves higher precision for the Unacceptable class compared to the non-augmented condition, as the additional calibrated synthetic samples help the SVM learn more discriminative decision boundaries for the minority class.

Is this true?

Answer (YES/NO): NO